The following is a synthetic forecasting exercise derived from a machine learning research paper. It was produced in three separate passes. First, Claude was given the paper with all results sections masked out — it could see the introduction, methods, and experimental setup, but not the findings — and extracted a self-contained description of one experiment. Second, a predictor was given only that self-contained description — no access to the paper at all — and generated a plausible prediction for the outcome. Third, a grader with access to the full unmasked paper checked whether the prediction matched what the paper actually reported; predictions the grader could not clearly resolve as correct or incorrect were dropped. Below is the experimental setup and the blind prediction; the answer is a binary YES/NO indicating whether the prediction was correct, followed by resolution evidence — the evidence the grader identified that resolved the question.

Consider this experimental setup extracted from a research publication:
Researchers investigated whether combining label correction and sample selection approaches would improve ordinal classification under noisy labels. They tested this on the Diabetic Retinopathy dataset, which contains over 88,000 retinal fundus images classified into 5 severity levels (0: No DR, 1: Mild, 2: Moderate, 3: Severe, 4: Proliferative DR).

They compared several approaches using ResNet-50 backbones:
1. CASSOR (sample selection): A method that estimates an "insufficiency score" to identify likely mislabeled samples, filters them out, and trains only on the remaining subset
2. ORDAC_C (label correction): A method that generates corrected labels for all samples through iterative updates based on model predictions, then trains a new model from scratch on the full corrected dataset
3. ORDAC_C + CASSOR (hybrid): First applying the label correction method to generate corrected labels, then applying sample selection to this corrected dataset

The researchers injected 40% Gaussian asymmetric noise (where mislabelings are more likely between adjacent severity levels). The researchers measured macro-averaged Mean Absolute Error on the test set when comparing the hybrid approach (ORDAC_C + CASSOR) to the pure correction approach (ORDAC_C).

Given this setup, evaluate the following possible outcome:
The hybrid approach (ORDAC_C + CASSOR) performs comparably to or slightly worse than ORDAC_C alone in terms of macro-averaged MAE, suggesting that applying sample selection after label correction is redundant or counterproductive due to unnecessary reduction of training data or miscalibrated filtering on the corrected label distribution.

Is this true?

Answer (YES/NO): YES